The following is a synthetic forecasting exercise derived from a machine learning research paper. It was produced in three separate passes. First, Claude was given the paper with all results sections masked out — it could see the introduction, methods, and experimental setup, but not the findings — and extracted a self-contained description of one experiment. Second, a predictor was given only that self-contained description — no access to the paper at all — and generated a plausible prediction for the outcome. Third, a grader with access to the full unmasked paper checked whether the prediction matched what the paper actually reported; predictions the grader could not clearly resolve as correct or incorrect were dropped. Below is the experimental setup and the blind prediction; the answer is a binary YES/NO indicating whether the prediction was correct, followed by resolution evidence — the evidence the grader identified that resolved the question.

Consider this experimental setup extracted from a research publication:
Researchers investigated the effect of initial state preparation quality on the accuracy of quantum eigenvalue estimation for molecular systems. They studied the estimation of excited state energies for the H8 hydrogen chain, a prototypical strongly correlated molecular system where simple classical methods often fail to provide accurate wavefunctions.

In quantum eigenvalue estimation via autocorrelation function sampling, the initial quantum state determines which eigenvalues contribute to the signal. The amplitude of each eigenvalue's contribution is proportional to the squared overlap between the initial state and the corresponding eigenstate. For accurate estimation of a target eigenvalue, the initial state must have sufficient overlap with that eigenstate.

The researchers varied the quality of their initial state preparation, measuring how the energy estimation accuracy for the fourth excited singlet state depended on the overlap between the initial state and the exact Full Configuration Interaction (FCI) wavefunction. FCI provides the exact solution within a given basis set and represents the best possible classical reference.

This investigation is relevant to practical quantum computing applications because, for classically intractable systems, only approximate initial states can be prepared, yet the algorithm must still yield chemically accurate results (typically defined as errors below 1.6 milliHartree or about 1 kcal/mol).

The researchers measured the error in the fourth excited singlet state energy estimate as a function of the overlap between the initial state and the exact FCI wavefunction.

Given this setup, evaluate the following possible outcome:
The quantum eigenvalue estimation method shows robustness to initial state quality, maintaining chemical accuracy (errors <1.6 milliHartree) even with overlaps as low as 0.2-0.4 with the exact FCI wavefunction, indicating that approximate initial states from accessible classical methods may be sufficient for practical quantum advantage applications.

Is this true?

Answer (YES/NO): YES